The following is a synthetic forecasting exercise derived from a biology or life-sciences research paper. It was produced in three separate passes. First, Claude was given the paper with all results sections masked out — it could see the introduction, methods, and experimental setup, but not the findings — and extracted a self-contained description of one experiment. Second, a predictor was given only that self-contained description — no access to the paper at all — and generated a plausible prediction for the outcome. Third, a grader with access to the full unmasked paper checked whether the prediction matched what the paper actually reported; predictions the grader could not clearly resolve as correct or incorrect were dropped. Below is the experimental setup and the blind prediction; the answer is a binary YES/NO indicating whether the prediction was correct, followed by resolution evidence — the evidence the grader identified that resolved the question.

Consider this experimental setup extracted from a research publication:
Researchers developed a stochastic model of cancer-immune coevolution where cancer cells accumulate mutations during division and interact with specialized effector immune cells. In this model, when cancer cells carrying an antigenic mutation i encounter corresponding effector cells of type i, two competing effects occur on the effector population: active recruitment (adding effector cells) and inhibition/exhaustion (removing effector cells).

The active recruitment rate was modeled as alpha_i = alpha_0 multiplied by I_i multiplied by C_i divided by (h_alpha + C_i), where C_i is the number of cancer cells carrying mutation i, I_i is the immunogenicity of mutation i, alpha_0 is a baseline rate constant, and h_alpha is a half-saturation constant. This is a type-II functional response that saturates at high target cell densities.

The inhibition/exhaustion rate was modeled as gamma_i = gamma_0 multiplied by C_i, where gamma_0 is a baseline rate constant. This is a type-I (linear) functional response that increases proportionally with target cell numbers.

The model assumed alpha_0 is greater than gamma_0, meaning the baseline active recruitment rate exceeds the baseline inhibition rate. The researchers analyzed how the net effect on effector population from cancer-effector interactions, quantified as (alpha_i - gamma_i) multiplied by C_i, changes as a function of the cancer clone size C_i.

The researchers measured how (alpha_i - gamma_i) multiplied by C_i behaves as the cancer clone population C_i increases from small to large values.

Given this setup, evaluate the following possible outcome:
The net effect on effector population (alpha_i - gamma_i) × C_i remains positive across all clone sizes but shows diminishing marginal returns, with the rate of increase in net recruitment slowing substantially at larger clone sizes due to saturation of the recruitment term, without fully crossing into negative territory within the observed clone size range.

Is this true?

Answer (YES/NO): NO